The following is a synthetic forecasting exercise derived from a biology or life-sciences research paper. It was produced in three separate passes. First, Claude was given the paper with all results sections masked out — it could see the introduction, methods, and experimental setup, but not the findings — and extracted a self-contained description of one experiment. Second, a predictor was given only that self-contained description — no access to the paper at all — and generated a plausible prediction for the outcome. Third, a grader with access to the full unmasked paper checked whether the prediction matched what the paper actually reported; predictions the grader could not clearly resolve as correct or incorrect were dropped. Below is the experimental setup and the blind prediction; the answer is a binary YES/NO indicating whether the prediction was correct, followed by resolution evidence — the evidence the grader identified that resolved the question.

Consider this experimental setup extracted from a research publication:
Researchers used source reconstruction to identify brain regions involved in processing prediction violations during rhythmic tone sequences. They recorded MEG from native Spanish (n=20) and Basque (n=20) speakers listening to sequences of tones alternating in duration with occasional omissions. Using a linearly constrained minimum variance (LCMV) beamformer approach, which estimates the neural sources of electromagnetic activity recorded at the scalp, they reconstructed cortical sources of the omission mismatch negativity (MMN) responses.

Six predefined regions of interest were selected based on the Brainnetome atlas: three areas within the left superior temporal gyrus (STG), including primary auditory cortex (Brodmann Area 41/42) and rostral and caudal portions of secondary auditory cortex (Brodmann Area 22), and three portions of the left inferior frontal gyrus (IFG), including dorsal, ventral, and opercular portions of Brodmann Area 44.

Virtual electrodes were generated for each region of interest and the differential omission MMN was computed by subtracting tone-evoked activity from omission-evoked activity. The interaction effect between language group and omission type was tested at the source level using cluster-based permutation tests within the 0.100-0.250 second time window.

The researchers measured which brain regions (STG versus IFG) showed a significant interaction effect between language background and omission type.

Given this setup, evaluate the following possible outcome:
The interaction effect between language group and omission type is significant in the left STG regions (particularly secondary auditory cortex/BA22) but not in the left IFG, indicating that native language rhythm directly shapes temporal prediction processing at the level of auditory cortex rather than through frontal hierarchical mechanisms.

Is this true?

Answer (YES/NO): NO